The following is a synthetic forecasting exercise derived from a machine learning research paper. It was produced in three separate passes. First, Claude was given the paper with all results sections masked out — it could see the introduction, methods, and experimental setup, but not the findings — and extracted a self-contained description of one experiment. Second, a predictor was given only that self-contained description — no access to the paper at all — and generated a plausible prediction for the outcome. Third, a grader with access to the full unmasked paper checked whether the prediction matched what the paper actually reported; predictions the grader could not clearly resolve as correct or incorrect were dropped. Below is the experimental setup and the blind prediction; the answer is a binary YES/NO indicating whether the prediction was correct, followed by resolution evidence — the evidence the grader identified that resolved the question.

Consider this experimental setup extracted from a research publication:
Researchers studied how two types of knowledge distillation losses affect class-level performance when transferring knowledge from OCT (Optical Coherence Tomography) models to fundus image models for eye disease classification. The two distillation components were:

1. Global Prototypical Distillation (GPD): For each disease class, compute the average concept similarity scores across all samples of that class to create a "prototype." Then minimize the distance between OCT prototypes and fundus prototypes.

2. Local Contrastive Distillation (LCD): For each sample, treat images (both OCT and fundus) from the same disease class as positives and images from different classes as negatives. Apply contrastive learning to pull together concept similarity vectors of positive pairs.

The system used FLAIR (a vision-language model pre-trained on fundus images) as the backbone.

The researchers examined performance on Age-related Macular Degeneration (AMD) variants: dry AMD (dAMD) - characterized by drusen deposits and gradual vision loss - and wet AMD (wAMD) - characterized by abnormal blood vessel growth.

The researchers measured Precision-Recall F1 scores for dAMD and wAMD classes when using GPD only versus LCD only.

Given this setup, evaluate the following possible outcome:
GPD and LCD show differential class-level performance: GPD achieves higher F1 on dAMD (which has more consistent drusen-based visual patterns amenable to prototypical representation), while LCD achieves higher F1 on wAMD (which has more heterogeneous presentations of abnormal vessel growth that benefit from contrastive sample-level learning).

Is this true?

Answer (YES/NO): NO